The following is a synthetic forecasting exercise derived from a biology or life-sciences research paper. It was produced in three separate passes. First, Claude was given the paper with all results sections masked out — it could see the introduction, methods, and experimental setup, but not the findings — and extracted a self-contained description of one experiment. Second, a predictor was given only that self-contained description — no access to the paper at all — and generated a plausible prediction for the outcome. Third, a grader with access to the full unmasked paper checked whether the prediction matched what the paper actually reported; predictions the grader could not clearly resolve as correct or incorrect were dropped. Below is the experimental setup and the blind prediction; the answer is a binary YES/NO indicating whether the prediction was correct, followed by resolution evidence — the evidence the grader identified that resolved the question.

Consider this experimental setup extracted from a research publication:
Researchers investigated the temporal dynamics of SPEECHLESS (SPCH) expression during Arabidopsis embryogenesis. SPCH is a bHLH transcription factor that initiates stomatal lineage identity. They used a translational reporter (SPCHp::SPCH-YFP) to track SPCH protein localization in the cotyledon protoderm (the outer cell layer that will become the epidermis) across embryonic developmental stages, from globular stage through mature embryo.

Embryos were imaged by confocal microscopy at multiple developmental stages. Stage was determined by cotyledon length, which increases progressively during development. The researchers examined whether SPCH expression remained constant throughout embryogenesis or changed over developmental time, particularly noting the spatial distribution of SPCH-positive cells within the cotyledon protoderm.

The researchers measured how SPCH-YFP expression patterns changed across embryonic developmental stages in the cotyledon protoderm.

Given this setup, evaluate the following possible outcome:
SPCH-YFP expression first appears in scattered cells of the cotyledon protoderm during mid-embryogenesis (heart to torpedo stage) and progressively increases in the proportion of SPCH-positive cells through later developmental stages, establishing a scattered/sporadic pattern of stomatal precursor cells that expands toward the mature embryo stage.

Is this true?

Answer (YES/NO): NO